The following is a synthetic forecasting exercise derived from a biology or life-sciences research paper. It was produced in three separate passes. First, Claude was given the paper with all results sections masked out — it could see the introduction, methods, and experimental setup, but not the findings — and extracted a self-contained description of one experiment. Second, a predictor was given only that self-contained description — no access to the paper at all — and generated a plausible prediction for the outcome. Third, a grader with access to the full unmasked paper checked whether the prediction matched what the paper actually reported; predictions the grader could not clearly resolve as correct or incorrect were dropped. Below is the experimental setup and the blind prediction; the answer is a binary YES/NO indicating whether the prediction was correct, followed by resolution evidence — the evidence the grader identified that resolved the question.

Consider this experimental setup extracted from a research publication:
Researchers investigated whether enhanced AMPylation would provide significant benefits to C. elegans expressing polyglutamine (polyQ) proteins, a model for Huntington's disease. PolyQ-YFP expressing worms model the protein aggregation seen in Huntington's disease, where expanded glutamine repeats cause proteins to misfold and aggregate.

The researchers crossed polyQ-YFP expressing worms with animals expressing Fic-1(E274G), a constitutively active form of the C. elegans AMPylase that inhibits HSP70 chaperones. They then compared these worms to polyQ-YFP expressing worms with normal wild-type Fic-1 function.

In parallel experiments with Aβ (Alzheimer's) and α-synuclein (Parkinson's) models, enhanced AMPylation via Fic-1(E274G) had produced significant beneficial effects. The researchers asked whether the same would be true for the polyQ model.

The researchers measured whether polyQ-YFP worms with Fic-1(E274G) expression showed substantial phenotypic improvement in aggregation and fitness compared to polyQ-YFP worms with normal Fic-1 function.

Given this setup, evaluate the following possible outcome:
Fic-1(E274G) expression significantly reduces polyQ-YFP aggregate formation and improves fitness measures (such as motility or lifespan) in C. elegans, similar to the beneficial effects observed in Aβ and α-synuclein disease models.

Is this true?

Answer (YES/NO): NO